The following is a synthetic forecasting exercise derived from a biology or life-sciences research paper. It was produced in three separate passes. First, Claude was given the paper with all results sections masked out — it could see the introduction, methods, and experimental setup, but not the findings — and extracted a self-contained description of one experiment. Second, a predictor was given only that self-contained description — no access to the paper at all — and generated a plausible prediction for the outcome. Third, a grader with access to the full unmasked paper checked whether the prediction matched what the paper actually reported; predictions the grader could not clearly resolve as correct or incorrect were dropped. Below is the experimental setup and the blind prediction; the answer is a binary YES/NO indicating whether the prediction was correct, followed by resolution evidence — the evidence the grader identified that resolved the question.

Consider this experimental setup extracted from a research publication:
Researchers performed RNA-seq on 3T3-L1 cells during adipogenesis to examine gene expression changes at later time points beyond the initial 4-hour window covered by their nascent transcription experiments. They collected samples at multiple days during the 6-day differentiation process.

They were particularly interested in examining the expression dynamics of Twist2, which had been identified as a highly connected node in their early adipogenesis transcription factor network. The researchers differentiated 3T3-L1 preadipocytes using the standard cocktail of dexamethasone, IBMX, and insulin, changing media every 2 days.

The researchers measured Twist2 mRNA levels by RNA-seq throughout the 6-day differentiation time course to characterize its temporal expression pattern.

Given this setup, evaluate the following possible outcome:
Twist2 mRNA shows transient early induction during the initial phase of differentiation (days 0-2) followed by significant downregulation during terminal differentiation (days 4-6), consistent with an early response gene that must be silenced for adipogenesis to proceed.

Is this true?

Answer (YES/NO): YES